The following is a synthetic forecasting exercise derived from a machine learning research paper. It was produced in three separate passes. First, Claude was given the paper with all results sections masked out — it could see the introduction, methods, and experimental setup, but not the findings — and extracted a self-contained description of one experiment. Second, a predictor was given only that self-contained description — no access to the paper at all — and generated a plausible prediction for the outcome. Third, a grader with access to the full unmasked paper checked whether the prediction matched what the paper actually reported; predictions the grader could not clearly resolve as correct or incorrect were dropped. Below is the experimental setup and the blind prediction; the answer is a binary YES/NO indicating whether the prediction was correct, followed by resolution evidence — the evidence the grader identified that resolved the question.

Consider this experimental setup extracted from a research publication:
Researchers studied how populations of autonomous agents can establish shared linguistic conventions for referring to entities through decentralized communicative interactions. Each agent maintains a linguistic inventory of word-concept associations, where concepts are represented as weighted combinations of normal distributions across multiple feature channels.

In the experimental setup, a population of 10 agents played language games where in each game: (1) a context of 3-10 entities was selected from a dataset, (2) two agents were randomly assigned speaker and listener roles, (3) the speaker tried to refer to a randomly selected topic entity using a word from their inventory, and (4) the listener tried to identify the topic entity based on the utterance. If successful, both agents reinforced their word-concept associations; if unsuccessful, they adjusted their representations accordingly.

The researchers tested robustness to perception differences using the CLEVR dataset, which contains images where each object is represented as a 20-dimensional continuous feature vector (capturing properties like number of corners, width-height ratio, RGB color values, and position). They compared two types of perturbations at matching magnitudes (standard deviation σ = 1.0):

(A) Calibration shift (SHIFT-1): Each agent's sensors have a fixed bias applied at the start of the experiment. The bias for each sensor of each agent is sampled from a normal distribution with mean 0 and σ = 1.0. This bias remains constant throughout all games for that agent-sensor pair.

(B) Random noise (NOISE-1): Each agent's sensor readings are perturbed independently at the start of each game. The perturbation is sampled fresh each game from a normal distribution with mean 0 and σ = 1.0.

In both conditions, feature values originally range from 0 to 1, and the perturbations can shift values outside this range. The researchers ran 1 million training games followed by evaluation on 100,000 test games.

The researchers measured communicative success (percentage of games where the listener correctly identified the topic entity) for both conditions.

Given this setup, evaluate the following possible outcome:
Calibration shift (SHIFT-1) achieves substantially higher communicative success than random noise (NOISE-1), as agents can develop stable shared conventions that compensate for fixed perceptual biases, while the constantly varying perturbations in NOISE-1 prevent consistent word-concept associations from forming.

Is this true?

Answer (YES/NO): YES